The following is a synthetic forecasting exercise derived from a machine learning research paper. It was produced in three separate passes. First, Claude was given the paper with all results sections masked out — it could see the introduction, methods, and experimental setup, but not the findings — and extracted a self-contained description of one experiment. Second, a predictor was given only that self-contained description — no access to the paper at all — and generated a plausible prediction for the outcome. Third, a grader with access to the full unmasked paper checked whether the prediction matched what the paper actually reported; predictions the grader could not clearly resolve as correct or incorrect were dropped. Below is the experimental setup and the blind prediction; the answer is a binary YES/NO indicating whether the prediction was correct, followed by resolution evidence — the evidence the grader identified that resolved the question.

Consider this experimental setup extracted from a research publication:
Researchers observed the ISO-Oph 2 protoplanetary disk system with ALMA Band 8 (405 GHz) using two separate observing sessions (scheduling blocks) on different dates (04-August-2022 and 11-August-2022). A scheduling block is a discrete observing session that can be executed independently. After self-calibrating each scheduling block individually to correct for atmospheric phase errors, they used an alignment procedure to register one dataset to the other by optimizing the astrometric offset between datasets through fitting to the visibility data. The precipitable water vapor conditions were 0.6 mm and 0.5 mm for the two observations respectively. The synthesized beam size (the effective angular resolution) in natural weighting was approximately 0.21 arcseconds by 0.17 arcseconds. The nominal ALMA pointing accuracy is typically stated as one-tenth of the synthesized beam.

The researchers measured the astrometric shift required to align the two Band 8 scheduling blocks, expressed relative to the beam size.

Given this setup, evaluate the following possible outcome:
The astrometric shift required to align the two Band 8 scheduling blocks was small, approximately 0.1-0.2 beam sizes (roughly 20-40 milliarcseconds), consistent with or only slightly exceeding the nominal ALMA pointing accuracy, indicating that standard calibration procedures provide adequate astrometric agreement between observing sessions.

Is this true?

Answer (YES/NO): NO